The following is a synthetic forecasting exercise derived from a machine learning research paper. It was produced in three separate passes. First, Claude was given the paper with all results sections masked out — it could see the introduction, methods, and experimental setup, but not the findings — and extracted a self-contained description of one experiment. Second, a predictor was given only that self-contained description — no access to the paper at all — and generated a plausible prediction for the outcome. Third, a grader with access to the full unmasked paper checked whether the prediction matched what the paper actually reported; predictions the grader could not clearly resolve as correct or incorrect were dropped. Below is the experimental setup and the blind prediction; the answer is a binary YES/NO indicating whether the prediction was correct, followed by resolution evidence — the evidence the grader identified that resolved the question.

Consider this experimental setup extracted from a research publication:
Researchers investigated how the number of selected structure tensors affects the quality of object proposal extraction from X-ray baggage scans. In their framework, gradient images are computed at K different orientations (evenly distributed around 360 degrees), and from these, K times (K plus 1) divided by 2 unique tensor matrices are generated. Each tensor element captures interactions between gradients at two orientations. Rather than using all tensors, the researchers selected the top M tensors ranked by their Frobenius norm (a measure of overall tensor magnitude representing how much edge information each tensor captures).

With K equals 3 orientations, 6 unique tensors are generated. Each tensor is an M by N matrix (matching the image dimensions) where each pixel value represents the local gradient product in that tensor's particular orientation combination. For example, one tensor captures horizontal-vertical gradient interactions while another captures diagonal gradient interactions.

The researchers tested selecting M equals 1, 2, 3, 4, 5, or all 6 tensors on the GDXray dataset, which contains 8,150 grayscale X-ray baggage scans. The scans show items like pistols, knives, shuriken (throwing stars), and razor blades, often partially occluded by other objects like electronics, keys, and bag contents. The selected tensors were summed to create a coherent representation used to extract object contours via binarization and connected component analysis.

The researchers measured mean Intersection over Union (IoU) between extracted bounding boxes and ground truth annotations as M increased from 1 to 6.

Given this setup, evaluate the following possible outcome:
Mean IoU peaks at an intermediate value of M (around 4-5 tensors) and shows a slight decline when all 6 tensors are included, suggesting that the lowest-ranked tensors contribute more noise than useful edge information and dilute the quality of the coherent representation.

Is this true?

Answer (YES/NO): NO